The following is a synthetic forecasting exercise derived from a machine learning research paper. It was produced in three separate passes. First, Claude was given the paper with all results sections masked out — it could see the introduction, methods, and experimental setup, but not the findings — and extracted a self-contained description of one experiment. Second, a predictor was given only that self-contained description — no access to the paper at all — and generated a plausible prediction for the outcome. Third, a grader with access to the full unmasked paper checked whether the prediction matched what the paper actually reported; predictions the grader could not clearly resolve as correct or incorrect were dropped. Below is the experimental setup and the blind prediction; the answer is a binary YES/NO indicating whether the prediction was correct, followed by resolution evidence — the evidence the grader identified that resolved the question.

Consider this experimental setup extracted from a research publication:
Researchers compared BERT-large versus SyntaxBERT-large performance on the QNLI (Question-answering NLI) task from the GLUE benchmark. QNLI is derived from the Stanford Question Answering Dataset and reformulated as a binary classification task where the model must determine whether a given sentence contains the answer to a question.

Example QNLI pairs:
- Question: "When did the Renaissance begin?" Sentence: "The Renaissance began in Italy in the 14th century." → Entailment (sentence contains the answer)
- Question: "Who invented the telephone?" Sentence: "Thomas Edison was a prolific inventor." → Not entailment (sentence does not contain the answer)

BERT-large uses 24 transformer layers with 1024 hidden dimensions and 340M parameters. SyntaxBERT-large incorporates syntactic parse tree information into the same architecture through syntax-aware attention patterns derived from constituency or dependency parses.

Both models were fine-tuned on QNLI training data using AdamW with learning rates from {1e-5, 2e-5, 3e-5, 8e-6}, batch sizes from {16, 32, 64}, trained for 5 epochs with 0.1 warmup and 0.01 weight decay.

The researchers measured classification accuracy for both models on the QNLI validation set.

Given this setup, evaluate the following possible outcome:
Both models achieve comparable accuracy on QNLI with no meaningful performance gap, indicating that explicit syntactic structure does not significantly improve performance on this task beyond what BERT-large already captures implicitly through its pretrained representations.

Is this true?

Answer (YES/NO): YES